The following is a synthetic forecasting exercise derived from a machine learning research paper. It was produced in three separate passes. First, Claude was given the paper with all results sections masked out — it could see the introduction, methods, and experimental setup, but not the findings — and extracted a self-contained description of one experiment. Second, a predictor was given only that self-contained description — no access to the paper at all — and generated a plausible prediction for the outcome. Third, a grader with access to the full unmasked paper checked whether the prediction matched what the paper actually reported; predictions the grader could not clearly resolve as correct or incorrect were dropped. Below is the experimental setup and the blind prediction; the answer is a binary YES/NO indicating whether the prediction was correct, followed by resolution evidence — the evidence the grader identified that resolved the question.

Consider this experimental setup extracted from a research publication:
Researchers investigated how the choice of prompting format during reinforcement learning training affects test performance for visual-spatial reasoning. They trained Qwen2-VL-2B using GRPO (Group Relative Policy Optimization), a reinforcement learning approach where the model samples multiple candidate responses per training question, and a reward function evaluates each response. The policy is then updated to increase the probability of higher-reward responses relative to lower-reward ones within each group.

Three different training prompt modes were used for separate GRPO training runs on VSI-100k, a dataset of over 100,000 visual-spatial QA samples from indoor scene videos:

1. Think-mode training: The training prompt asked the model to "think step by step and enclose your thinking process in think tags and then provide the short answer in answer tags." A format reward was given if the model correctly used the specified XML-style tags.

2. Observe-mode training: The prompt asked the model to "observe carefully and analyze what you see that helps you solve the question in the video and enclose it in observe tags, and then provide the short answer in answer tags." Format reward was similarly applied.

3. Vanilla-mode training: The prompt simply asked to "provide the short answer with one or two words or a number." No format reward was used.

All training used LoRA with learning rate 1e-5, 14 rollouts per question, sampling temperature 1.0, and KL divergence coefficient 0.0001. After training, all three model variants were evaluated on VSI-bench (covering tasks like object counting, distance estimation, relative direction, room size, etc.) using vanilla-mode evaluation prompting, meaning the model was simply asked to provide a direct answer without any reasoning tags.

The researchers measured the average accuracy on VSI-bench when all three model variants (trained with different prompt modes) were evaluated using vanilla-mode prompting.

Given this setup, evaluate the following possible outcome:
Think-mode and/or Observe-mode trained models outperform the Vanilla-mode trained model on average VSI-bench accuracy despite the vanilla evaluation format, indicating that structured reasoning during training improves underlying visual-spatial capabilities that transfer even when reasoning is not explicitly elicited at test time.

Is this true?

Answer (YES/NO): NO